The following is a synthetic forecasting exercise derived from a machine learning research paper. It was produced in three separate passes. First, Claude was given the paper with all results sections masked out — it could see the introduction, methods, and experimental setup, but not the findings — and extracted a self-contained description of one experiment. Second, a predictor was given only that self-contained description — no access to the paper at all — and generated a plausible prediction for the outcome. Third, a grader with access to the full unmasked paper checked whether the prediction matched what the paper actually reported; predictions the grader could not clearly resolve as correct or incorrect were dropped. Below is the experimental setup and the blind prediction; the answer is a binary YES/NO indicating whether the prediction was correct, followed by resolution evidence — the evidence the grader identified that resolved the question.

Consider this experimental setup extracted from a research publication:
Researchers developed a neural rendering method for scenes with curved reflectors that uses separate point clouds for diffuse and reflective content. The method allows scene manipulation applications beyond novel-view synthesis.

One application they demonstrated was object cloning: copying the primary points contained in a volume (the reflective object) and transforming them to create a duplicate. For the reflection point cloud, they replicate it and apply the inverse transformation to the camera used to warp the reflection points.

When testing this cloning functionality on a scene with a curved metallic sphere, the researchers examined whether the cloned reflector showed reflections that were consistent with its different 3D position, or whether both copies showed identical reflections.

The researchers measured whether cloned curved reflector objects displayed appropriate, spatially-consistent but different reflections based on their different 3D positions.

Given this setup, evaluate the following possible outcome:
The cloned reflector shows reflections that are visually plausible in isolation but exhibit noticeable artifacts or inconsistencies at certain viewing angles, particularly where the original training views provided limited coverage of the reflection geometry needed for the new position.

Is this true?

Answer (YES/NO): NO